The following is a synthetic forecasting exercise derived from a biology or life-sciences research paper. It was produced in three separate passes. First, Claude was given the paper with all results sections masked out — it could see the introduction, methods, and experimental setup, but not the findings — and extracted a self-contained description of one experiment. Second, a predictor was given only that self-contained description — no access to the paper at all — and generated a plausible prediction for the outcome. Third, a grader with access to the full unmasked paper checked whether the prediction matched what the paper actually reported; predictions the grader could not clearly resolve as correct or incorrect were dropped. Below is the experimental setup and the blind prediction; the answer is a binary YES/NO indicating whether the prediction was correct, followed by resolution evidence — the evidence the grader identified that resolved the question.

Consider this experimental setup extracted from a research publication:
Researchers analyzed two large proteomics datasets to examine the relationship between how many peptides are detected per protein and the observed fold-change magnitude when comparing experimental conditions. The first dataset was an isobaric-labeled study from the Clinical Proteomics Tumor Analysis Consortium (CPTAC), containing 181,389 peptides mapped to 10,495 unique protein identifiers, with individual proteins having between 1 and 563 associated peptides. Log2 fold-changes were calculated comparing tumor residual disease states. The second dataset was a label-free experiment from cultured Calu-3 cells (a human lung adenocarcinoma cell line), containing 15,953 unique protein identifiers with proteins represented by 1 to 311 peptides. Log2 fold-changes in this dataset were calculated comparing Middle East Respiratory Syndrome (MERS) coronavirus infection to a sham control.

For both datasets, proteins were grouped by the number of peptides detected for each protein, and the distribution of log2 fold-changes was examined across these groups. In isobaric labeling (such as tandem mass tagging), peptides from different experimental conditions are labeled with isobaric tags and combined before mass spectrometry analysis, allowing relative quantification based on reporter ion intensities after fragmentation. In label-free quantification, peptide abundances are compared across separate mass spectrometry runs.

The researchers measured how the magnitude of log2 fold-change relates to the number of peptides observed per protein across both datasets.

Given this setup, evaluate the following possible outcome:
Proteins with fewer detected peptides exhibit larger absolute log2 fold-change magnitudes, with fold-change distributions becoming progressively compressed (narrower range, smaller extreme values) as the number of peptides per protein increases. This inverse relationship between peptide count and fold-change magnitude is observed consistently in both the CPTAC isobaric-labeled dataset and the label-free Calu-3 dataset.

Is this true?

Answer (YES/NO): YES